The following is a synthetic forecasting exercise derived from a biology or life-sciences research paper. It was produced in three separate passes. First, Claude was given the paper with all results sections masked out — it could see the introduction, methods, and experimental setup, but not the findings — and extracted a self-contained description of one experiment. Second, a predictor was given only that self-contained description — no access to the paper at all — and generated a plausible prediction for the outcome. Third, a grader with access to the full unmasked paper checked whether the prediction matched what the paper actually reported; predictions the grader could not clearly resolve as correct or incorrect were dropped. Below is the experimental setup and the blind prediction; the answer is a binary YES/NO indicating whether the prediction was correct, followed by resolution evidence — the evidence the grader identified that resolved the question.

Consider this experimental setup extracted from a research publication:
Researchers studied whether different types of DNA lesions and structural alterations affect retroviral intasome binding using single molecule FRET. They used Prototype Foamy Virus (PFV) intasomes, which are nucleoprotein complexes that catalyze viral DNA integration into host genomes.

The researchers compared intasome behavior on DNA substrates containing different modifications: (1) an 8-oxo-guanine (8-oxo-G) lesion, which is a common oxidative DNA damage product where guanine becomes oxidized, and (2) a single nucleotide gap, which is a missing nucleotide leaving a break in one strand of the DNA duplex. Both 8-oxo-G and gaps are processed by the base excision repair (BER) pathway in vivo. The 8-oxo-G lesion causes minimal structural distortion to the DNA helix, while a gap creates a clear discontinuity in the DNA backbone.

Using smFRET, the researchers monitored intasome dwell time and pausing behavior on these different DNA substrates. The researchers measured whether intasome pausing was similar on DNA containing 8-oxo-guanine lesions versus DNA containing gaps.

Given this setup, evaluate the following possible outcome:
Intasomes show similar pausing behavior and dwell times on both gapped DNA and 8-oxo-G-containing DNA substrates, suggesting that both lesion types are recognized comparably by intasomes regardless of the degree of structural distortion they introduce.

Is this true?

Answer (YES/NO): NO